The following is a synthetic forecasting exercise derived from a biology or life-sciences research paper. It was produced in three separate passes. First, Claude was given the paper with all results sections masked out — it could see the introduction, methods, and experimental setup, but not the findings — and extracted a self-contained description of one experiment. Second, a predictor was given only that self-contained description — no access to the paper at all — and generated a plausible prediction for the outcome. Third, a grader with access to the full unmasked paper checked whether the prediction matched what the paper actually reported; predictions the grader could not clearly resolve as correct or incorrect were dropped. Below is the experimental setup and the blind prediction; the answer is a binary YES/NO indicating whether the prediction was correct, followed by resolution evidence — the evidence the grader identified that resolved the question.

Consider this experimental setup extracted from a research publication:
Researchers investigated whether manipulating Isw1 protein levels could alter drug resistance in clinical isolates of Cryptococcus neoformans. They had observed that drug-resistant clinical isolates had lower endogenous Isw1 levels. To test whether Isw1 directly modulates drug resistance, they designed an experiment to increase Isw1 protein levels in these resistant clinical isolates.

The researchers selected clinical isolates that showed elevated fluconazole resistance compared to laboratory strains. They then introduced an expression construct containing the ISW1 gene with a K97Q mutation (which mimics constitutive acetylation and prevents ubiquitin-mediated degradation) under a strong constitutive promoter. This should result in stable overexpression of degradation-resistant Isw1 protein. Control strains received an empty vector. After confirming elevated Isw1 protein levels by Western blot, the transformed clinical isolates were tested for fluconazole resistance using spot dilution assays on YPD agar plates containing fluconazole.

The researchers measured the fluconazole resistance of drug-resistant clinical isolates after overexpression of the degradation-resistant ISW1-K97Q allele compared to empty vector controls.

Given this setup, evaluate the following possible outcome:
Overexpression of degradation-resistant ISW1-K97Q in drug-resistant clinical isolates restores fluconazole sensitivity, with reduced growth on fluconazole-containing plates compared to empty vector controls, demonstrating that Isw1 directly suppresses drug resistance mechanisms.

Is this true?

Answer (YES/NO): YES